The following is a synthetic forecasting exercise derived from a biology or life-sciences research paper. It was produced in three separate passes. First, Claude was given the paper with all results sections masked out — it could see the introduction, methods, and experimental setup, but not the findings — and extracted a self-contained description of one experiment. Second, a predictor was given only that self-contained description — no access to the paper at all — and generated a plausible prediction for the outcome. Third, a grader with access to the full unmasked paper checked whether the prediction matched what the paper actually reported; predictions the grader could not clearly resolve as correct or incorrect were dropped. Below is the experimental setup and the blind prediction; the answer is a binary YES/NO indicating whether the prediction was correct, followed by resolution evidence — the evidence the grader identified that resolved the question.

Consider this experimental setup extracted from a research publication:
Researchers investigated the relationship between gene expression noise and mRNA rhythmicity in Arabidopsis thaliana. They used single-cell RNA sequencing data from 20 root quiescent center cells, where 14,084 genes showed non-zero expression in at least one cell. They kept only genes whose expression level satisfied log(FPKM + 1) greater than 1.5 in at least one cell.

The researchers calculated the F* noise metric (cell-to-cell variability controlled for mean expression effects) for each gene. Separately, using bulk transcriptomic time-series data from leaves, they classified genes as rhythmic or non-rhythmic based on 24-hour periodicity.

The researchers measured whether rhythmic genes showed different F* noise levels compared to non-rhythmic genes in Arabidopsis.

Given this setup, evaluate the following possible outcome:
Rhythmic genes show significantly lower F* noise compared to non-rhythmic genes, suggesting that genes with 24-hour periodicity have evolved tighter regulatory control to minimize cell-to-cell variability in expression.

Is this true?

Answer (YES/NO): NO